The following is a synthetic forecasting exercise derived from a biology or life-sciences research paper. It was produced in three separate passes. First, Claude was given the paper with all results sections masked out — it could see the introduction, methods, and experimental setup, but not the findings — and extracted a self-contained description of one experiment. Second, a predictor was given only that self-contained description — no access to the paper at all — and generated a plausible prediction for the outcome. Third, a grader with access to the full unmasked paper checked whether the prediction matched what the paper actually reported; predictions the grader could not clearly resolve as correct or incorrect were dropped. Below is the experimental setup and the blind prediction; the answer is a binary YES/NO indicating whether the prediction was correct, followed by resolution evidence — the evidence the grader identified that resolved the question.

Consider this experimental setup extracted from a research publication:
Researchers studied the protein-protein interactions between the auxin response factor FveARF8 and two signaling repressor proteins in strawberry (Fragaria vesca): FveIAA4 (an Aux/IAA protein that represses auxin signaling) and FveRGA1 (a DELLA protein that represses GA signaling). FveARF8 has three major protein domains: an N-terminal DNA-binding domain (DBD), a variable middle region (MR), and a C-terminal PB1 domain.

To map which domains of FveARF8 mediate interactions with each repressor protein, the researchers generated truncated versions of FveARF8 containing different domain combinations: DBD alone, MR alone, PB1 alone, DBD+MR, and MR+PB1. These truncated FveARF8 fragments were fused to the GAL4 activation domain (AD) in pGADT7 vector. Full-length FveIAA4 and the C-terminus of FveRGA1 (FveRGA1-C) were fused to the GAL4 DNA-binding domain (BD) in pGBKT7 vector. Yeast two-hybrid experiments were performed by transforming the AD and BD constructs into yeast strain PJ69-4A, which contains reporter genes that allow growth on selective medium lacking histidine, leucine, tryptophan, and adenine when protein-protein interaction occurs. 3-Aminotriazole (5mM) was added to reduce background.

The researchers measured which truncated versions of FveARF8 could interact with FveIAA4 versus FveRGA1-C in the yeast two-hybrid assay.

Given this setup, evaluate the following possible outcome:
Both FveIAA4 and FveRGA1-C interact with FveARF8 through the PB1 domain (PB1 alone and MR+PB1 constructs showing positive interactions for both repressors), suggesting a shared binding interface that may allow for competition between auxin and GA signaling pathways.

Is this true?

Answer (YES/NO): NO